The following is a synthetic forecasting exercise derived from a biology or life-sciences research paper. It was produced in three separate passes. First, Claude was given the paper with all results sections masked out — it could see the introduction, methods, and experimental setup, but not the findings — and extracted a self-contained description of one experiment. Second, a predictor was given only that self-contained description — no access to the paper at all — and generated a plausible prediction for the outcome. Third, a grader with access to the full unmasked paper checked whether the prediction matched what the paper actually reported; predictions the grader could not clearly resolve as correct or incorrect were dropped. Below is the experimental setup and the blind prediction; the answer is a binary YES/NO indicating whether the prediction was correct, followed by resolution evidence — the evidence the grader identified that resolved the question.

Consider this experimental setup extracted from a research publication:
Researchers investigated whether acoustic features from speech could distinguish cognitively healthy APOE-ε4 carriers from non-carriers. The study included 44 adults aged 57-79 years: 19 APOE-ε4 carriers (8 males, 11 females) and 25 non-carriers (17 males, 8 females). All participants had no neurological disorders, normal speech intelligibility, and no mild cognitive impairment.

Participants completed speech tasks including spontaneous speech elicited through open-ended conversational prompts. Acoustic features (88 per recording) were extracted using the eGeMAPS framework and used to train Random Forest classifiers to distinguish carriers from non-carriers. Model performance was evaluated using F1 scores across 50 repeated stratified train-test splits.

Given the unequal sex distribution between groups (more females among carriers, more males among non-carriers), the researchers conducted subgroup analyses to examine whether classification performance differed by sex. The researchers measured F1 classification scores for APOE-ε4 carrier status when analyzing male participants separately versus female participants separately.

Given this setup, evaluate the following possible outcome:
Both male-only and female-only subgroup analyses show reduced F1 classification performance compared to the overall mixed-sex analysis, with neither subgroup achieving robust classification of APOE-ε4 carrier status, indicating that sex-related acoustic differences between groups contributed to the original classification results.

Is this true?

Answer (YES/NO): NO